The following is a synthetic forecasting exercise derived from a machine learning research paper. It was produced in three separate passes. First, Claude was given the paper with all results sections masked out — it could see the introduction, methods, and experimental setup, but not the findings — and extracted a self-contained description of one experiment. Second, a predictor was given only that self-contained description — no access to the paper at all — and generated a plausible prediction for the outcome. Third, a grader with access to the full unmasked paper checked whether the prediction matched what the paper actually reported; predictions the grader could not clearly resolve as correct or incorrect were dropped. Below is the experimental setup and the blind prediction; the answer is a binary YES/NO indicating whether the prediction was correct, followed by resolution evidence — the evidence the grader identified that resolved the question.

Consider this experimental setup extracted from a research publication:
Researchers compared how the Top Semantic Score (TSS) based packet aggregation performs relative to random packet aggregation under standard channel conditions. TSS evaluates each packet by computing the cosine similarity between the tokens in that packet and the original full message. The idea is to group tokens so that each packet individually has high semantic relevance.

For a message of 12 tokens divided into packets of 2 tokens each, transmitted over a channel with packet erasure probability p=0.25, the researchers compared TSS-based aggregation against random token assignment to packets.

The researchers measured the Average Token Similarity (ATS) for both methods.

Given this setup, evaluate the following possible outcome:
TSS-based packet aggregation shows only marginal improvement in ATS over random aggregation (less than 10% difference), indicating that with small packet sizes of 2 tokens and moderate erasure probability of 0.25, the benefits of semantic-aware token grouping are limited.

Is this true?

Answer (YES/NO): NO